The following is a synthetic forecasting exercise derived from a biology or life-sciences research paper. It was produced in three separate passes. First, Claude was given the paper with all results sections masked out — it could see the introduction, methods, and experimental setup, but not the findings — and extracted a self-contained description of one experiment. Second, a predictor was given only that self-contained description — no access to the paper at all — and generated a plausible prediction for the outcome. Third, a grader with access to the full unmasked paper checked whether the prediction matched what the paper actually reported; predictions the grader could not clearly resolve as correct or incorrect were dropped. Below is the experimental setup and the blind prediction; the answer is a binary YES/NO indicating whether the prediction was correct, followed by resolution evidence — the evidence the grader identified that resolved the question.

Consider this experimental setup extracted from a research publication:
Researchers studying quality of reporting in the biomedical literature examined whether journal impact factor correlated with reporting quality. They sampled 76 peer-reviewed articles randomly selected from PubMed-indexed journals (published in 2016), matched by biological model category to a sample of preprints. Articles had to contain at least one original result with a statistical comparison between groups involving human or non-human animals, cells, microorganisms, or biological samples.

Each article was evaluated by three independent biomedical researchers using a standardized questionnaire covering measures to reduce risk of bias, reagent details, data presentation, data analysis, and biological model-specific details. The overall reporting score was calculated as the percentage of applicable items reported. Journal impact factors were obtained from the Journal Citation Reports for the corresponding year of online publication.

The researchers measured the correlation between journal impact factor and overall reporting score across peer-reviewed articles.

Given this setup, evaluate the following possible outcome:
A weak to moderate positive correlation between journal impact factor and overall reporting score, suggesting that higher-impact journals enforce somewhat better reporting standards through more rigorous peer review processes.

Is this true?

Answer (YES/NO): NO